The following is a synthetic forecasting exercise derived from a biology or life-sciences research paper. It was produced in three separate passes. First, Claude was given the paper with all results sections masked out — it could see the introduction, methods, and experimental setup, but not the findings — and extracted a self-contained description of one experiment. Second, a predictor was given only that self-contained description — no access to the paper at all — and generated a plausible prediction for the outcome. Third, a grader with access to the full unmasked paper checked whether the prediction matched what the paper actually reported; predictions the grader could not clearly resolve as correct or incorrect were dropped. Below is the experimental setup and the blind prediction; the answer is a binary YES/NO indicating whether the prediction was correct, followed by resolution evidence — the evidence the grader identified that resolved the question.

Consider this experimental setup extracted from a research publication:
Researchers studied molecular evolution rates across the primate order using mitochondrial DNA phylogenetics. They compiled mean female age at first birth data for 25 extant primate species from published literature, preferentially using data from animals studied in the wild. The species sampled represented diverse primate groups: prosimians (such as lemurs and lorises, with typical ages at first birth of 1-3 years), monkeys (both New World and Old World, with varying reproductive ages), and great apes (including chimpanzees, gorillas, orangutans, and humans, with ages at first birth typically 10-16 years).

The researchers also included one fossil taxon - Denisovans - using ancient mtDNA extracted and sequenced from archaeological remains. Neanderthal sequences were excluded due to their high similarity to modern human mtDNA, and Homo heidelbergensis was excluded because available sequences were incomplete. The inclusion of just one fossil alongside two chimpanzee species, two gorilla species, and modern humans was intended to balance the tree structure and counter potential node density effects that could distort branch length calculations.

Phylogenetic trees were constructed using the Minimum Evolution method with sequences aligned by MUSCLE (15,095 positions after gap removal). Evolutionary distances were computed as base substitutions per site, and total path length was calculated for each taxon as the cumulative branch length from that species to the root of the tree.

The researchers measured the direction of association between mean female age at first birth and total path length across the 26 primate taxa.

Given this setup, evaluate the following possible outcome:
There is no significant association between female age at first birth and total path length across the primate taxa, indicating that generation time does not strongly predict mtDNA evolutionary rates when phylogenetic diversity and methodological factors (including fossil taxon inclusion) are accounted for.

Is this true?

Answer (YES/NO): NO